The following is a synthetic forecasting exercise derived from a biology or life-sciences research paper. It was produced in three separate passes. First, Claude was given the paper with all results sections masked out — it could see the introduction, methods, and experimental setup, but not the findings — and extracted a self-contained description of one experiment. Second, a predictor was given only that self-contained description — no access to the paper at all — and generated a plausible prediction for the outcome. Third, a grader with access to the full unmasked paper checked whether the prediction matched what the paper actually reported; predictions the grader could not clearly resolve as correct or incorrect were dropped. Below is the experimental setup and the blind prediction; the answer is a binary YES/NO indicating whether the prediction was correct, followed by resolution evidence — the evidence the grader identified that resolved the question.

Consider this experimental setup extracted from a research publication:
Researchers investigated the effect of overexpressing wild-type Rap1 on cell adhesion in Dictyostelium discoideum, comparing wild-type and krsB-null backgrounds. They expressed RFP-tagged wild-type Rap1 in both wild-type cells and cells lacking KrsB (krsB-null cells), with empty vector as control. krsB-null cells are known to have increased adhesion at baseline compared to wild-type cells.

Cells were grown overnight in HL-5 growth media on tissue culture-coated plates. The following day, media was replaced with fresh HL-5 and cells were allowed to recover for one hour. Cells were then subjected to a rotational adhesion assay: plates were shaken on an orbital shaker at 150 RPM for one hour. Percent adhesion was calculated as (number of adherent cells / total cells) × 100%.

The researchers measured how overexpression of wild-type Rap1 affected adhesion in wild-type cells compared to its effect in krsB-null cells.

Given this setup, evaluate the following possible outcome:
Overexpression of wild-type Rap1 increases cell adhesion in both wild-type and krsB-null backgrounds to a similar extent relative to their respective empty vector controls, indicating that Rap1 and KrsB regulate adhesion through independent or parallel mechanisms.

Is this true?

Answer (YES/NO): NO